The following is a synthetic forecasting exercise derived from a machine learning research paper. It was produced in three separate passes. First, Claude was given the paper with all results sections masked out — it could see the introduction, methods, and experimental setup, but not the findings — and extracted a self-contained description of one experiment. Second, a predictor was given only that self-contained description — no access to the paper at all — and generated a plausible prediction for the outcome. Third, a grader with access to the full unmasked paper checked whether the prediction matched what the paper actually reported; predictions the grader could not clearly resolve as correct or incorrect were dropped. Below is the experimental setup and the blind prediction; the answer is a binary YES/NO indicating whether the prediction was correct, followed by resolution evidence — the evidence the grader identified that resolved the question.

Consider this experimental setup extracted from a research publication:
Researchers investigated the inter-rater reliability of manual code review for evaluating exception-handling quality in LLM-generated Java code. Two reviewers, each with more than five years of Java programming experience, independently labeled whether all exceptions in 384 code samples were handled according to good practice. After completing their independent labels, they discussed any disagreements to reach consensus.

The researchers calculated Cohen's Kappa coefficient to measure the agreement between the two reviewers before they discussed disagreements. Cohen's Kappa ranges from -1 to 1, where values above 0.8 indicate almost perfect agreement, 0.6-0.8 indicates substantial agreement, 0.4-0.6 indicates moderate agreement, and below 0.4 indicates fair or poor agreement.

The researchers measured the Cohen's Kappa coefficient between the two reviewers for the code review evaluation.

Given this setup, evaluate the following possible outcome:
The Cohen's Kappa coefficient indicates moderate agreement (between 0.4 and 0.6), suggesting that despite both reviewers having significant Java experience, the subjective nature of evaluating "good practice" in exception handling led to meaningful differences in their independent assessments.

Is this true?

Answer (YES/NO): NO